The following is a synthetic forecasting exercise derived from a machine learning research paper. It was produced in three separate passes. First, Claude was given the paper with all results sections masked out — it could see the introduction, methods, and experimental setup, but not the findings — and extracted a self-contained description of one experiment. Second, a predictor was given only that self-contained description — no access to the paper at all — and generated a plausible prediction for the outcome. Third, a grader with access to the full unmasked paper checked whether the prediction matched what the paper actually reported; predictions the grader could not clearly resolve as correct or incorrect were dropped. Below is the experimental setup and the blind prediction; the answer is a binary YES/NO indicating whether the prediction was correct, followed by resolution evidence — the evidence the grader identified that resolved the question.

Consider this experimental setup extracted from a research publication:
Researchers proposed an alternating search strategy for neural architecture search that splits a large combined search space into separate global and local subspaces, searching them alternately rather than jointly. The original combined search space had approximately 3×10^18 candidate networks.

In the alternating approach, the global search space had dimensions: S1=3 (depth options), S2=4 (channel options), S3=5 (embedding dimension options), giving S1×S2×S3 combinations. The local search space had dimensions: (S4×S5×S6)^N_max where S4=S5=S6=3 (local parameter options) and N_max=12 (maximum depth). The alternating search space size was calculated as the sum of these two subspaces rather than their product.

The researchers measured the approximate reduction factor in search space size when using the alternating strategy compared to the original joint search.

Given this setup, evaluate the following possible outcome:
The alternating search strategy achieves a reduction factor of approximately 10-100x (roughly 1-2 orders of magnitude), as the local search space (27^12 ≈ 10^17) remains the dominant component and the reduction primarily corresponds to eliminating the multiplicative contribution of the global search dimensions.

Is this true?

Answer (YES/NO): YES